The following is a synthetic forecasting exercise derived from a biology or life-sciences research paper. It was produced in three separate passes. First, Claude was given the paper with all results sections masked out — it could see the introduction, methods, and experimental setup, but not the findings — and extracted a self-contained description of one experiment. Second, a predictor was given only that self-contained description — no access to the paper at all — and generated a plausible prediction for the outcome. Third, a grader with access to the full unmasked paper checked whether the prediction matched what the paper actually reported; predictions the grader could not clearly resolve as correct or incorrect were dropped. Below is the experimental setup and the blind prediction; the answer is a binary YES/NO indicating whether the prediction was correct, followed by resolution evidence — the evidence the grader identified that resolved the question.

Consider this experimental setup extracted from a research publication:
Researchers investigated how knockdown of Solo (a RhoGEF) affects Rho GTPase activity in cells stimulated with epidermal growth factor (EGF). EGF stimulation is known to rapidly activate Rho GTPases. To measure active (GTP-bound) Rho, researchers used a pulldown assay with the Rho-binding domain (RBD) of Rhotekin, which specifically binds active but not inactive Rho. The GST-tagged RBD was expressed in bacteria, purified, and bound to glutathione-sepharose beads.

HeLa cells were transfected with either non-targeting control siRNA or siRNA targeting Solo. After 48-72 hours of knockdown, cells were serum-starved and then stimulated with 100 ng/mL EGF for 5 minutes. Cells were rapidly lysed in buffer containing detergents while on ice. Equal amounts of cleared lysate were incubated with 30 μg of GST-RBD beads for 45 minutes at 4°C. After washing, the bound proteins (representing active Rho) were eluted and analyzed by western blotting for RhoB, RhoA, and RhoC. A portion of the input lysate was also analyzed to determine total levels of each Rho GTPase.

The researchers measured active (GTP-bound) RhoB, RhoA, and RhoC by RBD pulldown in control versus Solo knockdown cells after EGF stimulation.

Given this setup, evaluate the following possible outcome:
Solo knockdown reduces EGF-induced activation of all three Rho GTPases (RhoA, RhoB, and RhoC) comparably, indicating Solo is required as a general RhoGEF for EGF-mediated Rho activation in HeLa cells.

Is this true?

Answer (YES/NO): NO